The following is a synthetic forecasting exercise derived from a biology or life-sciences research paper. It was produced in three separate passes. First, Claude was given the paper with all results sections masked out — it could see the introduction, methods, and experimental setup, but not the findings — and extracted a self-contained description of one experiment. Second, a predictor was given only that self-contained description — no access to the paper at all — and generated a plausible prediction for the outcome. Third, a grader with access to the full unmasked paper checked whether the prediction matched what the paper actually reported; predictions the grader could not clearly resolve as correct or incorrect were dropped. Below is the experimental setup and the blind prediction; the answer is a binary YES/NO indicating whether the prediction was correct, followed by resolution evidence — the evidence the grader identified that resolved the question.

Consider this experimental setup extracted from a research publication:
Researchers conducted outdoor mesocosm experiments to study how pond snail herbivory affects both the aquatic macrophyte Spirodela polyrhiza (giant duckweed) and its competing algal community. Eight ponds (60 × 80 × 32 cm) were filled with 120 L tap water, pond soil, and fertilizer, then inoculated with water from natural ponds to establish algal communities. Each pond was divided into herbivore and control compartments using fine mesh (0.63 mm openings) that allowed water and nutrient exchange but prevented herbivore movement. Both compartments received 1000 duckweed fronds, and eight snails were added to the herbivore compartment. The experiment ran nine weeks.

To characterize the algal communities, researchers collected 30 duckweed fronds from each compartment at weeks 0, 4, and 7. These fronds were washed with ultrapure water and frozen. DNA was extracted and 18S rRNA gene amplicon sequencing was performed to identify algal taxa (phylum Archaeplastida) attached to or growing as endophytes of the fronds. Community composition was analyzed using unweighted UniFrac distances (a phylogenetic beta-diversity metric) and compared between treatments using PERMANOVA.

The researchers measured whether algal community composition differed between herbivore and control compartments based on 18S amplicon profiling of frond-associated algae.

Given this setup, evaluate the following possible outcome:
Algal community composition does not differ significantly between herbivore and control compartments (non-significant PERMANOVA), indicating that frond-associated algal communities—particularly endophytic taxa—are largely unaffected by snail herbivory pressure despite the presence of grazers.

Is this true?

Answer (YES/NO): YES